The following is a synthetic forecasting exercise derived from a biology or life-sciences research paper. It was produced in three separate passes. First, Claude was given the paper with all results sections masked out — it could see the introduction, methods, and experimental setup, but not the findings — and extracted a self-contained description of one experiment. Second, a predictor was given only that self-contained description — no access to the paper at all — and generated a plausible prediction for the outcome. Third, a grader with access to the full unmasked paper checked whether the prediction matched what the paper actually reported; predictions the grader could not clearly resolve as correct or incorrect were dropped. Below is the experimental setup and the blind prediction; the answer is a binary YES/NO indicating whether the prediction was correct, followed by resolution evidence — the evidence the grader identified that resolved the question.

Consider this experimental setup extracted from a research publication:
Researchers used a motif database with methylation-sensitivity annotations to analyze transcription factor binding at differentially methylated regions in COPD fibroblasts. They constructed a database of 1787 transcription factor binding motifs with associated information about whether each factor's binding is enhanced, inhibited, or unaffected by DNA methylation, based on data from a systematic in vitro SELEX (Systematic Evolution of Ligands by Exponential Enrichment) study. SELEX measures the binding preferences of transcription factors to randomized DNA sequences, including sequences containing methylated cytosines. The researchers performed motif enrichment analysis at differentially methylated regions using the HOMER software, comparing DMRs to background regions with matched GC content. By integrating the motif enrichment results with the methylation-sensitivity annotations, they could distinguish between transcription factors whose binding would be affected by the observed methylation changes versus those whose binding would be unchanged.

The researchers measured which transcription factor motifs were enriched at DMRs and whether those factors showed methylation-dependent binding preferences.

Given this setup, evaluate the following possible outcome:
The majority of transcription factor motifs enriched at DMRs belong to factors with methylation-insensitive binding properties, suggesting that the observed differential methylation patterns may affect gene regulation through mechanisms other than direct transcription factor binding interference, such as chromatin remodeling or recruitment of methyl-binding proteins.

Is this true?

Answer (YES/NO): NO